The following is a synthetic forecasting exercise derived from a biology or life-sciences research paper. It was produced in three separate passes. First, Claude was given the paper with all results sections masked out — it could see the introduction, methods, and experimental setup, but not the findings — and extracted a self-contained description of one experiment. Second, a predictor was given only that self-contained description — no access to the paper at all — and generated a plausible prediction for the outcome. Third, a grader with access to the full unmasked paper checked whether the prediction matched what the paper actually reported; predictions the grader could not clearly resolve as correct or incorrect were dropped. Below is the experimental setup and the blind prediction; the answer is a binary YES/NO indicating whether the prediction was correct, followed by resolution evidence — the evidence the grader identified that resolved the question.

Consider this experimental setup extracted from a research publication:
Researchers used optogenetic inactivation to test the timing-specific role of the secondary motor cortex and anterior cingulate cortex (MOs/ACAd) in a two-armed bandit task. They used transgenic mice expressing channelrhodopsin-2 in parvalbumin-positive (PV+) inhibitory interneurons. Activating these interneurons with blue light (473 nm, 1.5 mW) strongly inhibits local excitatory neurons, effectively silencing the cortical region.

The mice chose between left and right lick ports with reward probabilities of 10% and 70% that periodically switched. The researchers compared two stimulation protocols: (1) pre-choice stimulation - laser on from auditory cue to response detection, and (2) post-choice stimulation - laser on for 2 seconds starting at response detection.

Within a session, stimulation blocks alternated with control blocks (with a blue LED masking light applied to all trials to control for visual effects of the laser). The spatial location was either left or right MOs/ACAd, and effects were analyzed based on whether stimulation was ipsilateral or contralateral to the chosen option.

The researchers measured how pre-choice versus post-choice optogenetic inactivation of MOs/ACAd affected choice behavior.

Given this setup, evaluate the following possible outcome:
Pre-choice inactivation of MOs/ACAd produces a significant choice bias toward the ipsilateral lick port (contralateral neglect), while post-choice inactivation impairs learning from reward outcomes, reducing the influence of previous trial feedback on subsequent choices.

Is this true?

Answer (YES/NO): NO